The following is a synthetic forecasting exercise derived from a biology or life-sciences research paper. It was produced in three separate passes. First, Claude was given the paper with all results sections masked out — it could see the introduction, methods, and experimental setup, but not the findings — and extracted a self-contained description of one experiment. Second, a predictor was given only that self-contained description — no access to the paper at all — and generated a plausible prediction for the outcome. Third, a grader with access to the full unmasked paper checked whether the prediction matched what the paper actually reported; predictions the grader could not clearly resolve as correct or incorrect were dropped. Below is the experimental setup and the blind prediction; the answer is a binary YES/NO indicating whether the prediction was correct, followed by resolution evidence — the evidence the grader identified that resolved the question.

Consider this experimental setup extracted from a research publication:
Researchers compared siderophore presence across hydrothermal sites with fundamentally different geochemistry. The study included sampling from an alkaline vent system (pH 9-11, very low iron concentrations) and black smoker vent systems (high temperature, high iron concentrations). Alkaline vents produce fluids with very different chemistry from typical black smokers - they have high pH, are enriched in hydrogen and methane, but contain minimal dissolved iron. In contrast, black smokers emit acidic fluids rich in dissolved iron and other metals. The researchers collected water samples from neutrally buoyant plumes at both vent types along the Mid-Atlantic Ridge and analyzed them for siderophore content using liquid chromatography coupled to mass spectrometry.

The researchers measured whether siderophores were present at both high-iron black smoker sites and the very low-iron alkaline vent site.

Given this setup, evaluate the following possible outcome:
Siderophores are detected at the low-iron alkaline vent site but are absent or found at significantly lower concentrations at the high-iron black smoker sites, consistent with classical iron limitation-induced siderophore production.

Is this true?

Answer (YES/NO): NO